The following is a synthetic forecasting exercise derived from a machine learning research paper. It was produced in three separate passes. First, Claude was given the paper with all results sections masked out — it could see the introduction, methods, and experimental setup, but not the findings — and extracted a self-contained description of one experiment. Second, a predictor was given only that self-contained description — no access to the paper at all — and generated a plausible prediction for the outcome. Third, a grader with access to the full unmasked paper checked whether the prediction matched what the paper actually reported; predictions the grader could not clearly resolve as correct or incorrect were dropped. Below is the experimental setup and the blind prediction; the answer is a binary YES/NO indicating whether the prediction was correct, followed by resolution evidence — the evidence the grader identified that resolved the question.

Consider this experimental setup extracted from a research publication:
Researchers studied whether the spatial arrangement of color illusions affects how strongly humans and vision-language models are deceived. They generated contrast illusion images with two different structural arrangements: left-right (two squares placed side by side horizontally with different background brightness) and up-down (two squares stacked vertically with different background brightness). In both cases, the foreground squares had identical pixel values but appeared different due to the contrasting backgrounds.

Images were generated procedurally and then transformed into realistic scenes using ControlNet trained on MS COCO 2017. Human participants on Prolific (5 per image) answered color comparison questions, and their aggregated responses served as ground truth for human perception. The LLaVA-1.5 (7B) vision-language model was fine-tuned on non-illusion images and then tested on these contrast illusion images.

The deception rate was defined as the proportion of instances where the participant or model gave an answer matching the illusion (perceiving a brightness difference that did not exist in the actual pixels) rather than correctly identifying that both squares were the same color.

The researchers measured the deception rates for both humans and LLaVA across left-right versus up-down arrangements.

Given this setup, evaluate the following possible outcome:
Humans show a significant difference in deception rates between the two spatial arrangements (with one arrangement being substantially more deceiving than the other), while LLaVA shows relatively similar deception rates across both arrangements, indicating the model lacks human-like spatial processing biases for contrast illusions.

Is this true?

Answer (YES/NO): NO